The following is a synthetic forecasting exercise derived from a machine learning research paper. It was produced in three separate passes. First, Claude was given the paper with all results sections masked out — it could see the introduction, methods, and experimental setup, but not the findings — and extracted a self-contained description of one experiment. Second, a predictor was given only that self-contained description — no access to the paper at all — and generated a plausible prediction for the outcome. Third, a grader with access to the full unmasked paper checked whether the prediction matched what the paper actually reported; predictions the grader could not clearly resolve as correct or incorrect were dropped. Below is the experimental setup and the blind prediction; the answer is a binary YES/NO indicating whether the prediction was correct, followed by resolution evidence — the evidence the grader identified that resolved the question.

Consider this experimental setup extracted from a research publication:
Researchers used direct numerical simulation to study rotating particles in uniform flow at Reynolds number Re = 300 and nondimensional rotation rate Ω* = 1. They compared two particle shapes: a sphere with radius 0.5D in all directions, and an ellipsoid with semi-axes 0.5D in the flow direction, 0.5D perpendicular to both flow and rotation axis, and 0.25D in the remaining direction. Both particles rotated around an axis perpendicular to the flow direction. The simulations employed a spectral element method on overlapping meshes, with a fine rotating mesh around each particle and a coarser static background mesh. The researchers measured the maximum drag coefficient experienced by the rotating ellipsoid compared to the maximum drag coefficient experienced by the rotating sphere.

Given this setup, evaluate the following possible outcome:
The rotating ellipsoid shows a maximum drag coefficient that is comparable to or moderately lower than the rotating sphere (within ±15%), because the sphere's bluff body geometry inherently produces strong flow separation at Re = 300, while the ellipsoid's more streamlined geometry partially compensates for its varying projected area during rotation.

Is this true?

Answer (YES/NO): NO